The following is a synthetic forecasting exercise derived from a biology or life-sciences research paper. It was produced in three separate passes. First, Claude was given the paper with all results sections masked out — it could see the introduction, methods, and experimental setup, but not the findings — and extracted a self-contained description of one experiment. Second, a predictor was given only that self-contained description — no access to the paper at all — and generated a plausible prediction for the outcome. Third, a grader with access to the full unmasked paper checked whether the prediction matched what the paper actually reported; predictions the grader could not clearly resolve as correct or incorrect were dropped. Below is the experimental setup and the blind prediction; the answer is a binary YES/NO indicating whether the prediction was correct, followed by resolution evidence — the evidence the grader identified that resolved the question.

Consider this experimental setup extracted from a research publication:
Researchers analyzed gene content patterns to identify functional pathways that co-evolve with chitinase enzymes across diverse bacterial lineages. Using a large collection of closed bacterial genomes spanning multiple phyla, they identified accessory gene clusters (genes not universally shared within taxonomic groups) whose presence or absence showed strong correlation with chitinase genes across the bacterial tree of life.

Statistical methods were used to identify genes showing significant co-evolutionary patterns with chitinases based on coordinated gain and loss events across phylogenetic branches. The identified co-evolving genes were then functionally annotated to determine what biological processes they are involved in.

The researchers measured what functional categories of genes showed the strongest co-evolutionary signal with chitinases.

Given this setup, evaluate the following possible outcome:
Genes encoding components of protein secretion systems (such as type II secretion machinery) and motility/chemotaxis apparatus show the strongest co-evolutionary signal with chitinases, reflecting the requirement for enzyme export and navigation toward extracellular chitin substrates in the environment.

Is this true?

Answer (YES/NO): NO